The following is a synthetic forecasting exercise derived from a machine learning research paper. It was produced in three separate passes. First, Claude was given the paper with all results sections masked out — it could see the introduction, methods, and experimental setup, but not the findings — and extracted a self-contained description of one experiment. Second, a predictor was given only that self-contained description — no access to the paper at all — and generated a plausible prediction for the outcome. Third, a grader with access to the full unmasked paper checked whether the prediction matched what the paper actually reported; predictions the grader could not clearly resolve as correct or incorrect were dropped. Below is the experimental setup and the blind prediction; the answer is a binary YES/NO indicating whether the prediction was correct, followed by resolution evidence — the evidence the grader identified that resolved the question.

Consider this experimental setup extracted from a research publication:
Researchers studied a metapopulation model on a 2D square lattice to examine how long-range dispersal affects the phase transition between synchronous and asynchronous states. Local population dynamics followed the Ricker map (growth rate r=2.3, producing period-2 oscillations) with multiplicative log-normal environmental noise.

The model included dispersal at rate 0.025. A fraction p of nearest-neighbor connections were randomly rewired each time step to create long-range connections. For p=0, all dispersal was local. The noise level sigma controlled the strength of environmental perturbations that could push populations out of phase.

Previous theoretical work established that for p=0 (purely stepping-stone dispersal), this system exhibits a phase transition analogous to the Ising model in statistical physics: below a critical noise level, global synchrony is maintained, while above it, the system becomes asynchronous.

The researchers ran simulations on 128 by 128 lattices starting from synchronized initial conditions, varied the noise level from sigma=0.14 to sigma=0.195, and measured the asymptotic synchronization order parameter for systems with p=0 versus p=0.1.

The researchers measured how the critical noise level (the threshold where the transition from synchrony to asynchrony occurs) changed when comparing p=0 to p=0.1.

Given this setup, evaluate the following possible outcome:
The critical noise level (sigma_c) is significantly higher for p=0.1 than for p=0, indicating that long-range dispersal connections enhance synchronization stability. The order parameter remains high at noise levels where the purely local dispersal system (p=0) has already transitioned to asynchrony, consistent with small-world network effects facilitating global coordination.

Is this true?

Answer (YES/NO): YES